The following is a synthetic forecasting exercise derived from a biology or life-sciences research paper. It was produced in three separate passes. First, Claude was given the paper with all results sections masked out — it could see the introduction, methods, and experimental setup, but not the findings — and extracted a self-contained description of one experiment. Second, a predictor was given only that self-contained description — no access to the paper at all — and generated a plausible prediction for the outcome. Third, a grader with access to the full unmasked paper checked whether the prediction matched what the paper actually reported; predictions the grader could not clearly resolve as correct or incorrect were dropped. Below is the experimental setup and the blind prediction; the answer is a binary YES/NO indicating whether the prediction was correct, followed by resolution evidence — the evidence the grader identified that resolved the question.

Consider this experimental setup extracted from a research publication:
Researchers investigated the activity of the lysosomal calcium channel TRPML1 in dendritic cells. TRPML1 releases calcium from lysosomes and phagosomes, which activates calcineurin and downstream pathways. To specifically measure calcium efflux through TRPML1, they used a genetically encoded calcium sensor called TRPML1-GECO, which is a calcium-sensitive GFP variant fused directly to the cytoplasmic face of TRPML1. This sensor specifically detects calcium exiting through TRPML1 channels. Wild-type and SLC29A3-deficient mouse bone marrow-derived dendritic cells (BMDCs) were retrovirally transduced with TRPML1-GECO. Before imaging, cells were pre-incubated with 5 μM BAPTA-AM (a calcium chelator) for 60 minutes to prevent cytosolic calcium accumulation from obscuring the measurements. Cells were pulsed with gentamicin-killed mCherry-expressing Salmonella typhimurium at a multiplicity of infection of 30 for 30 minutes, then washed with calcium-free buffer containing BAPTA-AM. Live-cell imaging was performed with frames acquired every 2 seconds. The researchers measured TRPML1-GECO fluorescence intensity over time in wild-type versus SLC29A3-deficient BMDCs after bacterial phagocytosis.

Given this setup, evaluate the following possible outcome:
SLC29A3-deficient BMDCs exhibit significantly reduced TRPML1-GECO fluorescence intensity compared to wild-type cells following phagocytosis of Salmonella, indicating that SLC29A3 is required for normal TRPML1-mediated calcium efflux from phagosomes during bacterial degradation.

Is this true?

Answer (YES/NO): YES